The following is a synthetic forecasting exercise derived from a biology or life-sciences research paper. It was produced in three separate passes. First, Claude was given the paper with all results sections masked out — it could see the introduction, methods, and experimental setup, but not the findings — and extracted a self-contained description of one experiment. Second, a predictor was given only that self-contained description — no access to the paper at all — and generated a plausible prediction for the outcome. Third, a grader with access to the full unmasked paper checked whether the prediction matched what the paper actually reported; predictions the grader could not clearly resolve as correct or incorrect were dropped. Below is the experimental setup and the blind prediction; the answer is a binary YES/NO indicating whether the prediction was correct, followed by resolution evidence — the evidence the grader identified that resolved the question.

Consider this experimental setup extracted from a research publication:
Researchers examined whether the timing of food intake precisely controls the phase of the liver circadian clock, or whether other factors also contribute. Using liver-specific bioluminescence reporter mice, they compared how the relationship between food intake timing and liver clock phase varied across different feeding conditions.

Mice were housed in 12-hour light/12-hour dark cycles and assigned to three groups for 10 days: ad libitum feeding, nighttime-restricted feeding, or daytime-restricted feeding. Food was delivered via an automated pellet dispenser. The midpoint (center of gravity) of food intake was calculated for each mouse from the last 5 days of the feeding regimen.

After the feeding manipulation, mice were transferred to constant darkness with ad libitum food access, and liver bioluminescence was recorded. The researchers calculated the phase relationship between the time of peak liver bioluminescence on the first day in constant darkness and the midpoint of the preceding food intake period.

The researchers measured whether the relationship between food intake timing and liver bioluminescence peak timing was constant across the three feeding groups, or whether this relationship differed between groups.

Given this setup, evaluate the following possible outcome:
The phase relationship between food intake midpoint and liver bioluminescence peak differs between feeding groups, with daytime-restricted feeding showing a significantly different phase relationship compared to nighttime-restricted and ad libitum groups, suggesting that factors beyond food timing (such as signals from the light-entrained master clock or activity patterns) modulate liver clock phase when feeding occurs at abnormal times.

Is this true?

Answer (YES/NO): YES